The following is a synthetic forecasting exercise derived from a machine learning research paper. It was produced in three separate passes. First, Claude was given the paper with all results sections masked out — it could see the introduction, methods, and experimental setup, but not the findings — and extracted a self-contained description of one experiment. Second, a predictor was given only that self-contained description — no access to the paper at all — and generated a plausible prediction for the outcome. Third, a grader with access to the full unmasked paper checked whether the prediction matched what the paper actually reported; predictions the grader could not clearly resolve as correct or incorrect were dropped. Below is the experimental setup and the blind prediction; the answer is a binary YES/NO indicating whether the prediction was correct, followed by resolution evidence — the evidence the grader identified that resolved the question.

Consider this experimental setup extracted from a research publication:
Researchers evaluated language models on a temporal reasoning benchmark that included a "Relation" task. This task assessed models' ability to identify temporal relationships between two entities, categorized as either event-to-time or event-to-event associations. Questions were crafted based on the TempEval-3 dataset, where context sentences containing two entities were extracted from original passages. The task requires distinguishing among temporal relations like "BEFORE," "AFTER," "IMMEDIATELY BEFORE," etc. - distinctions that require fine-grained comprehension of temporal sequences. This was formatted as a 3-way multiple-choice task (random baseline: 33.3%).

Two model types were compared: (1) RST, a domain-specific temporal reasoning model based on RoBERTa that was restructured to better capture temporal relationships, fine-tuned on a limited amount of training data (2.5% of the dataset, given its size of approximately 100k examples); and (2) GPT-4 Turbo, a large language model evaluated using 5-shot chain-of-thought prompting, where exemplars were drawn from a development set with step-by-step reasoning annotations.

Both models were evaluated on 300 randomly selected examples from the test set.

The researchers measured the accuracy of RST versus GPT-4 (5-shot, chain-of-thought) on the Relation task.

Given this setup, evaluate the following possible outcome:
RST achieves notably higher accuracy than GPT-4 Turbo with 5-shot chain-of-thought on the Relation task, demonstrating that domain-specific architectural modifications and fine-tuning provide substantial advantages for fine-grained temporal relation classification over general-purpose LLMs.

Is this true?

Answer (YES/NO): YES